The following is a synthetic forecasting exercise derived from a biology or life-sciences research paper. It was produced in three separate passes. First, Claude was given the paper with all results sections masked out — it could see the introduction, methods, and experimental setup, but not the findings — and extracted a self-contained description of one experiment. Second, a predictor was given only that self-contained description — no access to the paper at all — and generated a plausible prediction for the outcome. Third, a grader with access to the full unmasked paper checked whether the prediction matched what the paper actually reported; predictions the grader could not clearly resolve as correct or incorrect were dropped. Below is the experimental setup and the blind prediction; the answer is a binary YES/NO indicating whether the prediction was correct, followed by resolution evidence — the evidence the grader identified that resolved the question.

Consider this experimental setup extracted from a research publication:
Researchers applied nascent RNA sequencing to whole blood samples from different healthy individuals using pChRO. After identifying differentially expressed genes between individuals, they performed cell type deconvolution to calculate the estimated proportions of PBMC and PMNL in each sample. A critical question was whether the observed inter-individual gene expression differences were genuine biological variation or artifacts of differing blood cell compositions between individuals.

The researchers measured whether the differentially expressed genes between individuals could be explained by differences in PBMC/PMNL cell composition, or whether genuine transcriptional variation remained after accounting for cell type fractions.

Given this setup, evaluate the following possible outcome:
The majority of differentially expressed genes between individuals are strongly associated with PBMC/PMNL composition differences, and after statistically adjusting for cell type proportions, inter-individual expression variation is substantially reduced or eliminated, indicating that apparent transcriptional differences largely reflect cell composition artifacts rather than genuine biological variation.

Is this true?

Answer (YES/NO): NO